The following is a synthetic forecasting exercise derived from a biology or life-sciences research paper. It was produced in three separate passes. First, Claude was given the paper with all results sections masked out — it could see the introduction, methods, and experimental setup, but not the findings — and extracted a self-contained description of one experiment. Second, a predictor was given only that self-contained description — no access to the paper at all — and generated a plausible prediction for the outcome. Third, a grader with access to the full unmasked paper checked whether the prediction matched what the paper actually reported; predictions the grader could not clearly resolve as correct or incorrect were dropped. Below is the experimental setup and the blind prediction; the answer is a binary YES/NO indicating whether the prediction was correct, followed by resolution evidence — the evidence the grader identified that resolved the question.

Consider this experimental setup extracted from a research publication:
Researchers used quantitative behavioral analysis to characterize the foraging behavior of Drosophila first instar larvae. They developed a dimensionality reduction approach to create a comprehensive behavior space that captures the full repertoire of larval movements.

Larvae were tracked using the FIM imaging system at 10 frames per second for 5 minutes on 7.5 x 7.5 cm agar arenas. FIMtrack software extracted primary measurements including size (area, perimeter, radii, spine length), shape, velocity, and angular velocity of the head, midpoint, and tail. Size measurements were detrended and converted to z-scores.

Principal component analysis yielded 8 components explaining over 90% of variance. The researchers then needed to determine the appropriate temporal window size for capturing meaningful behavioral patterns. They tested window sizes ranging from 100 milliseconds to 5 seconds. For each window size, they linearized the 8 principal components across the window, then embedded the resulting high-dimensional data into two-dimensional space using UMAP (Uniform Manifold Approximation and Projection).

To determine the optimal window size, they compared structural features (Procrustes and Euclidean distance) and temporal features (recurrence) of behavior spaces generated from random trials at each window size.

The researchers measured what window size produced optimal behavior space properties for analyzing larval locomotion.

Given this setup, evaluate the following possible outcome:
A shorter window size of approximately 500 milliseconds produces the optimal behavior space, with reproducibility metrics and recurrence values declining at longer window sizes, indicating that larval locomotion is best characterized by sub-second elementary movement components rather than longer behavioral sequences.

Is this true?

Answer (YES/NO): NO